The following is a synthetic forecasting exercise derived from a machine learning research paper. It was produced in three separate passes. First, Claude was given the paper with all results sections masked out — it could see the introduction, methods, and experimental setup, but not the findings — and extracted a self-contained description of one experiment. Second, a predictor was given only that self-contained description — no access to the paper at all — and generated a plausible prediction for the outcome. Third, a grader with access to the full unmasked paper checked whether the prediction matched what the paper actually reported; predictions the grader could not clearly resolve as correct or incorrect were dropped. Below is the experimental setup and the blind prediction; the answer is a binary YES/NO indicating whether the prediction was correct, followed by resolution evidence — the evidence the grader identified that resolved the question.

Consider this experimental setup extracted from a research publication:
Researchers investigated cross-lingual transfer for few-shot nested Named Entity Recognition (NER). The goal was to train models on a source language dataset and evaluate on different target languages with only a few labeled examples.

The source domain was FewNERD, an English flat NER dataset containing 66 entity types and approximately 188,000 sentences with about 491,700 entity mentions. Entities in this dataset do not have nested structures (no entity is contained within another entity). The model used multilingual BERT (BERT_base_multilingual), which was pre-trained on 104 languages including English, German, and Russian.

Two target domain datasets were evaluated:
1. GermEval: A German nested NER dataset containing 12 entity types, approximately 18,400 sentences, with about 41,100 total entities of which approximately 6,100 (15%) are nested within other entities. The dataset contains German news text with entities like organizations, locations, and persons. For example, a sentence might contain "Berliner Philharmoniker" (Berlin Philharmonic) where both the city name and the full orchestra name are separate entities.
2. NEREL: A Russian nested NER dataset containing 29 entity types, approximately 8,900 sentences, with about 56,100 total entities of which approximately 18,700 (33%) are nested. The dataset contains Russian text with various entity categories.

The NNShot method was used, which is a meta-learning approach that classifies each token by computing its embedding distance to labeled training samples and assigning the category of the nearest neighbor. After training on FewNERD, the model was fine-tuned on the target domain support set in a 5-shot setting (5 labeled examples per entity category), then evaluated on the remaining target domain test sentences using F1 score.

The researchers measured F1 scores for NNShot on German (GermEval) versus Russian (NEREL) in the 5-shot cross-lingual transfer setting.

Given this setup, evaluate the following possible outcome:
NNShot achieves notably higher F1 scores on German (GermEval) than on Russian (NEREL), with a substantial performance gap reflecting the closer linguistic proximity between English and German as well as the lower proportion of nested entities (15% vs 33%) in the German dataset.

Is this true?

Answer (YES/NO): NO